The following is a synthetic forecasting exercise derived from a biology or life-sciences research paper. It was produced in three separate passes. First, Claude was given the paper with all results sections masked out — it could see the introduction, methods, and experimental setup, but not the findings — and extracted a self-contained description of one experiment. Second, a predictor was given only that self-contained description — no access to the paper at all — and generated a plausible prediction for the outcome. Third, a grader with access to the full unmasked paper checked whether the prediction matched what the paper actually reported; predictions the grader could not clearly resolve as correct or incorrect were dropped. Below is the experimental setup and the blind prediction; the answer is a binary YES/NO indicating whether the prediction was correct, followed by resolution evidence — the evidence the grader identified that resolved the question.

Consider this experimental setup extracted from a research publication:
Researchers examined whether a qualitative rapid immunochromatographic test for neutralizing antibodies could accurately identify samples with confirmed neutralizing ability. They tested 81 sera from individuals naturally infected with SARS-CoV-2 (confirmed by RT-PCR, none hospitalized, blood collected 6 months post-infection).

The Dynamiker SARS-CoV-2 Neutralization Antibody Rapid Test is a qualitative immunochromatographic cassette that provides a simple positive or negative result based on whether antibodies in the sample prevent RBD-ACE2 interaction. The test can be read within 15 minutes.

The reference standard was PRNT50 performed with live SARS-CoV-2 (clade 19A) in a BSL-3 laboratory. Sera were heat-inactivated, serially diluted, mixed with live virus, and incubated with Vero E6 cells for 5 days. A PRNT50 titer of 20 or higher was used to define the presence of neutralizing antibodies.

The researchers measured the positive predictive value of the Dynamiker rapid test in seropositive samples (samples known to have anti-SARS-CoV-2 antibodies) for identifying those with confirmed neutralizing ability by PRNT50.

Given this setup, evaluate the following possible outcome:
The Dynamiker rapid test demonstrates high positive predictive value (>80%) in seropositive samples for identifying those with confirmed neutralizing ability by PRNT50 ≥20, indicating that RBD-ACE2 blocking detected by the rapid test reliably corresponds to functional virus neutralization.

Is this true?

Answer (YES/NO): NO